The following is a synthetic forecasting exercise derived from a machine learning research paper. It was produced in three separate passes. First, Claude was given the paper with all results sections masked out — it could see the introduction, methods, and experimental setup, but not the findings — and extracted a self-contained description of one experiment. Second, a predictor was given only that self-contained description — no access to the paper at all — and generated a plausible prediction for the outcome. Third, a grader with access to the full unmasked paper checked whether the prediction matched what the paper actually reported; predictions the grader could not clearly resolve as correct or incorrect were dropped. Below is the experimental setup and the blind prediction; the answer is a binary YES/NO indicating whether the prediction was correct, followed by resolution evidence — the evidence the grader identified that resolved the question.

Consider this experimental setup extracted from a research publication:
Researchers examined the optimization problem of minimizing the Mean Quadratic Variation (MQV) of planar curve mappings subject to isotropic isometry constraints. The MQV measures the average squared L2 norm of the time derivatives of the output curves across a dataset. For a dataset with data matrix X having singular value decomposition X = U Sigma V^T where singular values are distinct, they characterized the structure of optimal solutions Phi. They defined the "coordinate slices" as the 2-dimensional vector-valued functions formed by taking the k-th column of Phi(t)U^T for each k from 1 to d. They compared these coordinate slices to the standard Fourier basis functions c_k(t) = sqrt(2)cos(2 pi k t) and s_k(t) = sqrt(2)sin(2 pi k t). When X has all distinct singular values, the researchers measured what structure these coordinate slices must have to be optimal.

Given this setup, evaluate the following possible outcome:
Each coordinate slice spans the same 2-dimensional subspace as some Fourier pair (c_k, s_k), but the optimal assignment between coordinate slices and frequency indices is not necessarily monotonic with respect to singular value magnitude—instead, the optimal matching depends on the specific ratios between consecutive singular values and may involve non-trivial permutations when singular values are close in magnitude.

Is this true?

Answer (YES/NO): NO